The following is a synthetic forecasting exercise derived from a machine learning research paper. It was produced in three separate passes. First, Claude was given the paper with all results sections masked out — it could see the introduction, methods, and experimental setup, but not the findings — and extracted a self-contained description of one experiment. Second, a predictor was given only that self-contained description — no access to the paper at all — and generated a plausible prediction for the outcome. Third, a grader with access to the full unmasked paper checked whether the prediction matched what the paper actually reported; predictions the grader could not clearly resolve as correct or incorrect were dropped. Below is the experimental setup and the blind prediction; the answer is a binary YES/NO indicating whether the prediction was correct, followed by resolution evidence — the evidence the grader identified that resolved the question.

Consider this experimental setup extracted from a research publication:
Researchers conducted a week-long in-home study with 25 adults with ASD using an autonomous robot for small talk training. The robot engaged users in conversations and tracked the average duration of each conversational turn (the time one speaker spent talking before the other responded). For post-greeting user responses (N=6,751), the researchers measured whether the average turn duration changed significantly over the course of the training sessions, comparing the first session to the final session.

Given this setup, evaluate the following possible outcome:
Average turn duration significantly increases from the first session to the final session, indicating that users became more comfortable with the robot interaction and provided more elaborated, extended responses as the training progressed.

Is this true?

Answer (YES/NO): YES